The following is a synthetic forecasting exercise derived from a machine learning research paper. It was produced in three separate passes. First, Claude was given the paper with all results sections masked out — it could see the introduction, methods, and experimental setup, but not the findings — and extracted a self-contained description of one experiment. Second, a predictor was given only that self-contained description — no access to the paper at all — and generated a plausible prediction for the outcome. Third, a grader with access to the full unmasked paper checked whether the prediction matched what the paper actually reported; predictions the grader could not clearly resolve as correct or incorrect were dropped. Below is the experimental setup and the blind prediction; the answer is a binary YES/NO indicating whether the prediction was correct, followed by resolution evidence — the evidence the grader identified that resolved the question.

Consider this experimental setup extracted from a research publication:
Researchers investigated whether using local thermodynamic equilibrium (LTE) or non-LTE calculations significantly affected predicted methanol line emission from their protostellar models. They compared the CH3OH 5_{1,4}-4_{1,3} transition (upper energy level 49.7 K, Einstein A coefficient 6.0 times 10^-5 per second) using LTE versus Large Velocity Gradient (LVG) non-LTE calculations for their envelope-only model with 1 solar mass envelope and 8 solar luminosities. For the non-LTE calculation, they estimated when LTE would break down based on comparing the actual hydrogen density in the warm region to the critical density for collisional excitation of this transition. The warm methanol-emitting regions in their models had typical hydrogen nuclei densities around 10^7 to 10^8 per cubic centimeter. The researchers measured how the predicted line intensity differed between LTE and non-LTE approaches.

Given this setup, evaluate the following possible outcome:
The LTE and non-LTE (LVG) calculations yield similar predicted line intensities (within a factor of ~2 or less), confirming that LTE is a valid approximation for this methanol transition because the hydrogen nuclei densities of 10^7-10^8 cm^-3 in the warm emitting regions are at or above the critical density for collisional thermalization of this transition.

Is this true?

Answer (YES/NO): YES